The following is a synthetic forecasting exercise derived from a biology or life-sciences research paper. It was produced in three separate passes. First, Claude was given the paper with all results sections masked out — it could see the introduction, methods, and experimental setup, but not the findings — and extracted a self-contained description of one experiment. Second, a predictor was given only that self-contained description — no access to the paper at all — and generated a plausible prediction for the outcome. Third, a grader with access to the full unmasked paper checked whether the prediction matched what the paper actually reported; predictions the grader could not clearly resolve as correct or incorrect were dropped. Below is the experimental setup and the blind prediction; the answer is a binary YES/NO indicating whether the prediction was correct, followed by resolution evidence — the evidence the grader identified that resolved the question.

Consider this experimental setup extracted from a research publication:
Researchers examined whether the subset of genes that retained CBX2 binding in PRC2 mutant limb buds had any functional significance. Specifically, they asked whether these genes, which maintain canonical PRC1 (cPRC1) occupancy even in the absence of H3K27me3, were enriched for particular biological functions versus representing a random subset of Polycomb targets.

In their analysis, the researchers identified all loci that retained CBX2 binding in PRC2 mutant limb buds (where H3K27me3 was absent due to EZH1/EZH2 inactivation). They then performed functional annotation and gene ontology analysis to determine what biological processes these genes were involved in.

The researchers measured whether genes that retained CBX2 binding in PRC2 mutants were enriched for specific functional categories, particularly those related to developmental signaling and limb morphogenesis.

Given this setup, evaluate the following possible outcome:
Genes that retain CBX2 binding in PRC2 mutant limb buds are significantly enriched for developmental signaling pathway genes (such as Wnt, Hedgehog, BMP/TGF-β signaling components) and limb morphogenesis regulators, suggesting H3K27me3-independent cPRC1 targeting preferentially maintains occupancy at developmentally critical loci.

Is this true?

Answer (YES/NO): YES